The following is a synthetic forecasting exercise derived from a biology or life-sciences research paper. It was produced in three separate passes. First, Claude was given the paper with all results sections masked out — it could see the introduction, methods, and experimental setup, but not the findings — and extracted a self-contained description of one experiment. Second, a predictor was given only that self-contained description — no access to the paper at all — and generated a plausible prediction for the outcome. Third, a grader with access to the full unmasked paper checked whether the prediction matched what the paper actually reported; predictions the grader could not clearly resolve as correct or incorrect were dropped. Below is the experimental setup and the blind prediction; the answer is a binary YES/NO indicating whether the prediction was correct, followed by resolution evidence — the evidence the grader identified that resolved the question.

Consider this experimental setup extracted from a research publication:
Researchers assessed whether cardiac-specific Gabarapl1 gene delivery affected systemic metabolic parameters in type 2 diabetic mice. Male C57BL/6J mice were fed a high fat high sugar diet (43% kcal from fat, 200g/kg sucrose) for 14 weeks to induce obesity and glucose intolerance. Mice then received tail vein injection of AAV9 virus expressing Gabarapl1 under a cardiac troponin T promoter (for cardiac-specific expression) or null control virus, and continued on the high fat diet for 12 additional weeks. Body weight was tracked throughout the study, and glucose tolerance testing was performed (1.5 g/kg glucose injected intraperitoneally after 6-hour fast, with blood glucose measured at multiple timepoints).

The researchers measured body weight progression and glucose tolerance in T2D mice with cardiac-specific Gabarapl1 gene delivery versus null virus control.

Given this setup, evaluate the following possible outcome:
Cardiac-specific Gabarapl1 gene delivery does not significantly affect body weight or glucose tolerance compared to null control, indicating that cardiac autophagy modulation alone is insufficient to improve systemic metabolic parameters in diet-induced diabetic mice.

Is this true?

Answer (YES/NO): YES